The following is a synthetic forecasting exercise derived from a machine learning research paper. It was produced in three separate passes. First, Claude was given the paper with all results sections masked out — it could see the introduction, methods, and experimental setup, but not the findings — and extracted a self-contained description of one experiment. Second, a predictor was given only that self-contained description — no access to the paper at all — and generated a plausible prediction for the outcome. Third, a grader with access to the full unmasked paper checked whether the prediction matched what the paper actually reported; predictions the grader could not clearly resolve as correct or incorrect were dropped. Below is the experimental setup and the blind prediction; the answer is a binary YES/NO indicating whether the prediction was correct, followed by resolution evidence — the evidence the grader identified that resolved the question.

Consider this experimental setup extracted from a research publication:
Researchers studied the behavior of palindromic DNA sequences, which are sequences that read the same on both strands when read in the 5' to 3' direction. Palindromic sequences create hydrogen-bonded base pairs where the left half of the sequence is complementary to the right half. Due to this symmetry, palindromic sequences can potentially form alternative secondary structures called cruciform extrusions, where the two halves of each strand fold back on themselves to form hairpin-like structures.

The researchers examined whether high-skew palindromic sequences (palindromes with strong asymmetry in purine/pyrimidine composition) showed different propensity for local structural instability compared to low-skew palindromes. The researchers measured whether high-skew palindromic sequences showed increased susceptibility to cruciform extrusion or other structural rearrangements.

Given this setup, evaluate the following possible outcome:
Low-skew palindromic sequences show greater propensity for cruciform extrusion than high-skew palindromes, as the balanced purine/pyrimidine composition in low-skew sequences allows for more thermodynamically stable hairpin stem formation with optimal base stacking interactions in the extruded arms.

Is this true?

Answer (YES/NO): NO